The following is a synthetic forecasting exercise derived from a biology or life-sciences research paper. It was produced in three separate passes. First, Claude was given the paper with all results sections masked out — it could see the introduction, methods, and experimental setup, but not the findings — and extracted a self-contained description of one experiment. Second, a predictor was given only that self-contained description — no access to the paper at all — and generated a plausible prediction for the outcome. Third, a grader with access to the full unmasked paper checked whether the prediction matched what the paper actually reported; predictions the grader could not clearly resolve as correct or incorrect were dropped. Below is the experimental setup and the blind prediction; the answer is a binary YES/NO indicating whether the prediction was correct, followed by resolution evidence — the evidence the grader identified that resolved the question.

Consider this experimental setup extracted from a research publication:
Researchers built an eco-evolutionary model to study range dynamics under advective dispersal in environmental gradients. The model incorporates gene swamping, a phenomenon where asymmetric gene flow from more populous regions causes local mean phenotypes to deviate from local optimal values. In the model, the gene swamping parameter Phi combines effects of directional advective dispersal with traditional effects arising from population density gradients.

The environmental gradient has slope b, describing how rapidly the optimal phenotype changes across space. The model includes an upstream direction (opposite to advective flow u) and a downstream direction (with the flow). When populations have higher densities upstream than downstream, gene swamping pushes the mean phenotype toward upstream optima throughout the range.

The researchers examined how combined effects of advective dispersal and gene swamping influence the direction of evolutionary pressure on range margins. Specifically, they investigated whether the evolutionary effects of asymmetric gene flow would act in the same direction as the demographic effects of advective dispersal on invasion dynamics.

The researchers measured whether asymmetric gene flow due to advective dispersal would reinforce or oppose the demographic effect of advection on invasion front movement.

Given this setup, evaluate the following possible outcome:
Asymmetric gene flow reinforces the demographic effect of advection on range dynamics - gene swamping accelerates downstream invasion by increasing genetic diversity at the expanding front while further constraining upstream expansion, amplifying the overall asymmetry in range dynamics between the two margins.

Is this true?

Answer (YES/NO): NO